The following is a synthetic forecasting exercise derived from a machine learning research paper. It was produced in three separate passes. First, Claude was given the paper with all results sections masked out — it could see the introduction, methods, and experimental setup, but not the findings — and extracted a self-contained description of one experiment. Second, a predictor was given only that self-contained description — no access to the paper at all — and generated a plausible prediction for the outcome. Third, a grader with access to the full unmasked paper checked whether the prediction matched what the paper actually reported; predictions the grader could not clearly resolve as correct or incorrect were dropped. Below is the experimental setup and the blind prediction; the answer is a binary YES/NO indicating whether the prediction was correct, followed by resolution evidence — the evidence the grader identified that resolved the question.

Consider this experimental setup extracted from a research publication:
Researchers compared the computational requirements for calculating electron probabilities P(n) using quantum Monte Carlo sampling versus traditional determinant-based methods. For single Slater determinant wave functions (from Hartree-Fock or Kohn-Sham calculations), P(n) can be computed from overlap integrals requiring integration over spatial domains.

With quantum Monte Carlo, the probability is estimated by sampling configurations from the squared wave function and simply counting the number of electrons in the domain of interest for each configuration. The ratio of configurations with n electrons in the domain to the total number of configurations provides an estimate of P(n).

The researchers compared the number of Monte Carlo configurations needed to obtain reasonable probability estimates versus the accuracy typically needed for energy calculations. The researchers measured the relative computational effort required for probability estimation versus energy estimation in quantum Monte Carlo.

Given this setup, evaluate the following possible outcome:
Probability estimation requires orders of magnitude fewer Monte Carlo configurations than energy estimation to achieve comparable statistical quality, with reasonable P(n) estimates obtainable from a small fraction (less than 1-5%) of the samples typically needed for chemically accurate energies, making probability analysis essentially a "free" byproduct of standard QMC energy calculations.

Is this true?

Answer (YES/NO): YES